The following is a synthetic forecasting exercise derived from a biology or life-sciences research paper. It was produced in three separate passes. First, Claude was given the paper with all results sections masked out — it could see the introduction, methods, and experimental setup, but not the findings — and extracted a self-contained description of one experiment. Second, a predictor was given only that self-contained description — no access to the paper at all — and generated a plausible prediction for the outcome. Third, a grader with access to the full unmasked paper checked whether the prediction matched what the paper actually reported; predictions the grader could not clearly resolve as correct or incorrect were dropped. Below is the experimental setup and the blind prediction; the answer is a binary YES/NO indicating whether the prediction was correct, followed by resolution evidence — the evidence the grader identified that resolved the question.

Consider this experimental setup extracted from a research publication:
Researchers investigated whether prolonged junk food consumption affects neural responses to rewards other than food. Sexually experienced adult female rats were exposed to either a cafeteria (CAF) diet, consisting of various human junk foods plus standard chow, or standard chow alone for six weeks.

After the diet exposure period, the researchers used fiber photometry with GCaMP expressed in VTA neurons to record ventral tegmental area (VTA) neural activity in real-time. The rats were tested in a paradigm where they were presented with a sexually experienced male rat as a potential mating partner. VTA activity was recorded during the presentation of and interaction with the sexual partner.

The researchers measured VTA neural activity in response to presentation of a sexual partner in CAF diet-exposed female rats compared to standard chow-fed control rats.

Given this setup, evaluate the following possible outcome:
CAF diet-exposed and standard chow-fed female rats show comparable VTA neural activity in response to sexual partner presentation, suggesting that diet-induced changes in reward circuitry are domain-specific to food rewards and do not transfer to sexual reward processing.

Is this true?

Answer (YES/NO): NO